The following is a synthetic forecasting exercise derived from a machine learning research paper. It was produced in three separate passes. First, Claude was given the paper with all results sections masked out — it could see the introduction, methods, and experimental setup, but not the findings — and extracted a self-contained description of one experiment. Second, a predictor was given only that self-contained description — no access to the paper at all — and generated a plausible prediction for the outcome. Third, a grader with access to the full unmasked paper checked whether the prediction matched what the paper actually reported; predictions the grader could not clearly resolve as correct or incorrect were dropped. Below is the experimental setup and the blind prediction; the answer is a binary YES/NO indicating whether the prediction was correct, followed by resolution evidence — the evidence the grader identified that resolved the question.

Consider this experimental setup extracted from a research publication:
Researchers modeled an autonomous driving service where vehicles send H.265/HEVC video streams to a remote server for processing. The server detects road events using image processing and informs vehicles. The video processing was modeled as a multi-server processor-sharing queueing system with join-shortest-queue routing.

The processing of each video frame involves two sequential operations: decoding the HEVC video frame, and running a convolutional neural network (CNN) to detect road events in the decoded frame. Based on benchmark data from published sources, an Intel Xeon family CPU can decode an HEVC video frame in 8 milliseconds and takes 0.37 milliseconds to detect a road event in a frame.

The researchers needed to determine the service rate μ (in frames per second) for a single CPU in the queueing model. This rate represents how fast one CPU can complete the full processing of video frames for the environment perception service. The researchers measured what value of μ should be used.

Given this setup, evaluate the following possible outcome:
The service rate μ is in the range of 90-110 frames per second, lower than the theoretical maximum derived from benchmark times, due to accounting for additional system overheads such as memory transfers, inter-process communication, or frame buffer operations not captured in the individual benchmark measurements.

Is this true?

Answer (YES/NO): NO